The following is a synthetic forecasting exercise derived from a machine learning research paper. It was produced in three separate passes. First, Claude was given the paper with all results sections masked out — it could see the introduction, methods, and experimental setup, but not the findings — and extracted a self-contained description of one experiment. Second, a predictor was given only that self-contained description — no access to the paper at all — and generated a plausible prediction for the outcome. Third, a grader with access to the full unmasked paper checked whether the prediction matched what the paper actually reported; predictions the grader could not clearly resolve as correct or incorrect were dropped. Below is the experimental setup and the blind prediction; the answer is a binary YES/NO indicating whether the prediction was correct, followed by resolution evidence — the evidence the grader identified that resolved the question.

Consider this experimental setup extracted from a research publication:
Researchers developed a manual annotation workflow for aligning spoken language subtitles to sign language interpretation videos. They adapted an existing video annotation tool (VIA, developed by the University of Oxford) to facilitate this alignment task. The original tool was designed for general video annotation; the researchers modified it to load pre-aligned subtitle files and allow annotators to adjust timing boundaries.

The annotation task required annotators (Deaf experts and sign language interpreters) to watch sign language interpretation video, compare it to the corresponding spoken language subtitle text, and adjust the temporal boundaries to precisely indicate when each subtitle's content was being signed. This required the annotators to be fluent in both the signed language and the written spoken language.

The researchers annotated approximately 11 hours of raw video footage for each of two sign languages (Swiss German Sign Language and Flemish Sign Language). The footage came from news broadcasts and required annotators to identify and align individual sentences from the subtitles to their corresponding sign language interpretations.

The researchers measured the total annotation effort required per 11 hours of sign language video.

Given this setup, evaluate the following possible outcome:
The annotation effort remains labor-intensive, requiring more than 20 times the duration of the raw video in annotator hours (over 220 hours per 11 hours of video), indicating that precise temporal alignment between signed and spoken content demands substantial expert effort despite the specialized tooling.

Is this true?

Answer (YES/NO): YES